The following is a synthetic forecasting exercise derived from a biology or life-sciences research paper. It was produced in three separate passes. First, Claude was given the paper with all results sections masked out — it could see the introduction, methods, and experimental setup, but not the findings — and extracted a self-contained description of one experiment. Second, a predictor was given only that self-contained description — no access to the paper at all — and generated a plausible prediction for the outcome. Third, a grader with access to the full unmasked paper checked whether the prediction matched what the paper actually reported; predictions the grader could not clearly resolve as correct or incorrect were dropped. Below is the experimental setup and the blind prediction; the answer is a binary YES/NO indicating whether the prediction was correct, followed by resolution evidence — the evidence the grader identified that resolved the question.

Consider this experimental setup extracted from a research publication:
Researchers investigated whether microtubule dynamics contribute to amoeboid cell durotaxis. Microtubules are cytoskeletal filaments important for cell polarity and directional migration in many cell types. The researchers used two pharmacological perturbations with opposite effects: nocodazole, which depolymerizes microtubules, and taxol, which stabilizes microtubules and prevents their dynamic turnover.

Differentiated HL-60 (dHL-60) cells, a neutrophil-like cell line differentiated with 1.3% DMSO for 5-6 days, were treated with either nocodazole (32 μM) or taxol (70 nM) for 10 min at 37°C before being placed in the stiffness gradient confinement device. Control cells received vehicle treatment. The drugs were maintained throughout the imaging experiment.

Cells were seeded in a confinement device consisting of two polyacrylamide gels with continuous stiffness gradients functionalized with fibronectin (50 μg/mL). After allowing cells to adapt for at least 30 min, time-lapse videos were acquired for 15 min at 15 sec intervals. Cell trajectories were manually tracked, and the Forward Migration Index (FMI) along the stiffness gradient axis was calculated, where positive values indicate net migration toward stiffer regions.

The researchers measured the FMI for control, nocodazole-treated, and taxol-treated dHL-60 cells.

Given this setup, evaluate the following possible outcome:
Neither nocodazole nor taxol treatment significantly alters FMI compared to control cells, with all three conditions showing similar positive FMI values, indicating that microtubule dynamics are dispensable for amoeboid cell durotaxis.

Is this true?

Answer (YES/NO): YES